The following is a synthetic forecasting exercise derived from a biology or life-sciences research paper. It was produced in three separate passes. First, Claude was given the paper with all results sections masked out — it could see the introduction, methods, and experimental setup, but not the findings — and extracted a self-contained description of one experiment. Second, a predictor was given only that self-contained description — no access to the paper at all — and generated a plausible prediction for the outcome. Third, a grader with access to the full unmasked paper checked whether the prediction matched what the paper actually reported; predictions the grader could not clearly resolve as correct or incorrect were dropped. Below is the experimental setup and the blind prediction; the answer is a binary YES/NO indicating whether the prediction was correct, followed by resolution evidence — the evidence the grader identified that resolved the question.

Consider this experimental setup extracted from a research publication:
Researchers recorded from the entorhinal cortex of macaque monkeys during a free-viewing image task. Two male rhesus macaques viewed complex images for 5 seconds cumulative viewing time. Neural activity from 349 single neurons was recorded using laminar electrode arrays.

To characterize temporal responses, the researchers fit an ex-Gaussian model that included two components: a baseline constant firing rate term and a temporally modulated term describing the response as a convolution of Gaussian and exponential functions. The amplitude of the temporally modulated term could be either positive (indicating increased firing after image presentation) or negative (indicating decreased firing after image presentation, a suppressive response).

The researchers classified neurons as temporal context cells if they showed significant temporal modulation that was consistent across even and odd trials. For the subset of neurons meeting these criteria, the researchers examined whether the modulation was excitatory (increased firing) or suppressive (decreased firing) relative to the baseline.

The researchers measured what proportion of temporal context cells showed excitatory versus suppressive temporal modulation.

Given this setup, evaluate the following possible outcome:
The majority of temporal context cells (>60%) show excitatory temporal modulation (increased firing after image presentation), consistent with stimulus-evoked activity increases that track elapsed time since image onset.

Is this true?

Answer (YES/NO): YES